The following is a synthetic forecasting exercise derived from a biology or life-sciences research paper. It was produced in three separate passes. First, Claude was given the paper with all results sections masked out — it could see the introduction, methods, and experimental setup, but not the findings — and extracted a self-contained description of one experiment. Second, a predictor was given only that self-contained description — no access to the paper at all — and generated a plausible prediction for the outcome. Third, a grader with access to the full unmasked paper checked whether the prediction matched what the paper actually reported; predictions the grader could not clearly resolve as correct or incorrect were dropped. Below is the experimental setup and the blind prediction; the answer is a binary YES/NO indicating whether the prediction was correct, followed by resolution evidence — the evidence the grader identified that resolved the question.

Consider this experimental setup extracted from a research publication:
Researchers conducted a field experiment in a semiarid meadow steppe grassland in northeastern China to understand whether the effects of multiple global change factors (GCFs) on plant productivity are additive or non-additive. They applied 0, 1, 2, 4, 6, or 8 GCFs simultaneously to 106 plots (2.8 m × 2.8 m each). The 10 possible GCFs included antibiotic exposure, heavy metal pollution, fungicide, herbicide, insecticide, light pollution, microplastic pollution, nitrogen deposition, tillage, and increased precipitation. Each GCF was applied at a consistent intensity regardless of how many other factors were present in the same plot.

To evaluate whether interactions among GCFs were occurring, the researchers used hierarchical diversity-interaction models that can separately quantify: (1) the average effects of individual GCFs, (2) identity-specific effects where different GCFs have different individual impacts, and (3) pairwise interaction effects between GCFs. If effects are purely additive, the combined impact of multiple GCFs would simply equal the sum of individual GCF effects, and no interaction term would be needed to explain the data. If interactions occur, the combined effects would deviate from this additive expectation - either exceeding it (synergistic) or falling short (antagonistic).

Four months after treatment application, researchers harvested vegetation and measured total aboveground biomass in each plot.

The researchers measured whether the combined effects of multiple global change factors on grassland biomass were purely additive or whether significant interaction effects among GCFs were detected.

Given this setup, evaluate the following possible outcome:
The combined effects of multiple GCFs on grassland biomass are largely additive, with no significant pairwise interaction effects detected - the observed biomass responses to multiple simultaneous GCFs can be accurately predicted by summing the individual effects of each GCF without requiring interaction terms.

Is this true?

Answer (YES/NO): NO